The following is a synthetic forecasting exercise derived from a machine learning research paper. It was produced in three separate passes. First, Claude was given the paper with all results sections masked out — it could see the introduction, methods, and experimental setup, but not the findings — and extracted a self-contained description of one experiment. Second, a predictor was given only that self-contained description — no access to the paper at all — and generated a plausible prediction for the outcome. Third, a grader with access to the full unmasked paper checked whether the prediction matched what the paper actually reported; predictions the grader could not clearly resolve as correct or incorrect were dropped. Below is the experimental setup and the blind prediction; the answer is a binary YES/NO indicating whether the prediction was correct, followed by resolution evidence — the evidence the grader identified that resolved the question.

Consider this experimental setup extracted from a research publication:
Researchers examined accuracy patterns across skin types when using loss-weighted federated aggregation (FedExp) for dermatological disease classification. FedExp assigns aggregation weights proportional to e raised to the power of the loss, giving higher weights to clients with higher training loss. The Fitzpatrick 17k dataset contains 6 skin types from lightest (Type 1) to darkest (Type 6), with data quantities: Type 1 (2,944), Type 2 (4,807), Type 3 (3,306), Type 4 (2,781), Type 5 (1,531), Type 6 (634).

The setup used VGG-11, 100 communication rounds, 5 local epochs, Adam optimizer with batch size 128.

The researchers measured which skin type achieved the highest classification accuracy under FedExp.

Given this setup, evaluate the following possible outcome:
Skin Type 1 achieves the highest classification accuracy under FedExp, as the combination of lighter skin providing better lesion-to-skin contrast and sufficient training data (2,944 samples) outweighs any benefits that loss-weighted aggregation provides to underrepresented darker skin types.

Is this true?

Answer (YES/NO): NO